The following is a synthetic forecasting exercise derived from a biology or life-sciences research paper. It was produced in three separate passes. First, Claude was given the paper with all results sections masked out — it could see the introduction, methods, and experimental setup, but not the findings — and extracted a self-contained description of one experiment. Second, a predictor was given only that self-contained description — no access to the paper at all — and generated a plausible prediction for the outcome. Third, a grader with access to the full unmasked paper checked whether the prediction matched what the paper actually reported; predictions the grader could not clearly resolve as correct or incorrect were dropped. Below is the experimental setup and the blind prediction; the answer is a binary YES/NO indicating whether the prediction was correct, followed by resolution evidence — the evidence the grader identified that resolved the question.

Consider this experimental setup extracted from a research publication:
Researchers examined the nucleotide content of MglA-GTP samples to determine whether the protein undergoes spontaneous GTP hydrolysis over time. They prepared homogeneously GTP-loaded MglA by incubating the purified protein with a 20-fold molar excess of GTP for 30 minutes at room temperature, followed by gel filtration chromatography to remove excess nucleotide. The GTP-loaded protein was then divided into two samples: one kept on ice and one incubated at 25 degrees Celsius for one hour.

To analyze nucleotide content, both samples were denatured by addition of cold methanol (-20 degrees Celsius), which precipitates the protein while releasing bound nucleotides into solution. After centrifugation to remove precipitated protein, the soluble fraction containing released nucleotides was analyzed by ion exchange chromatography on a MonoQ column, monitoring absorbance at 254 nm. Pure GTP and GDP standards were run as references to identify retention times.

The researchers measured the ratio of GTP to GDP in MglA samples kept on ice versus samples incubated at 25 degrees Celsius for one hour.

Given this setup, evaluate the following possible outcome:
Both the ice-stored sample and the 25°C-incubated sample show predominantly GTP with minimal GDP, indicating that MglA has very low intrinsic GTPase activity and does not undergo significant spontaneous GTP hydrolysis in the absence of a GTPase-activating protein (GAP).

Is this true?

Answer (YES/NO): YES